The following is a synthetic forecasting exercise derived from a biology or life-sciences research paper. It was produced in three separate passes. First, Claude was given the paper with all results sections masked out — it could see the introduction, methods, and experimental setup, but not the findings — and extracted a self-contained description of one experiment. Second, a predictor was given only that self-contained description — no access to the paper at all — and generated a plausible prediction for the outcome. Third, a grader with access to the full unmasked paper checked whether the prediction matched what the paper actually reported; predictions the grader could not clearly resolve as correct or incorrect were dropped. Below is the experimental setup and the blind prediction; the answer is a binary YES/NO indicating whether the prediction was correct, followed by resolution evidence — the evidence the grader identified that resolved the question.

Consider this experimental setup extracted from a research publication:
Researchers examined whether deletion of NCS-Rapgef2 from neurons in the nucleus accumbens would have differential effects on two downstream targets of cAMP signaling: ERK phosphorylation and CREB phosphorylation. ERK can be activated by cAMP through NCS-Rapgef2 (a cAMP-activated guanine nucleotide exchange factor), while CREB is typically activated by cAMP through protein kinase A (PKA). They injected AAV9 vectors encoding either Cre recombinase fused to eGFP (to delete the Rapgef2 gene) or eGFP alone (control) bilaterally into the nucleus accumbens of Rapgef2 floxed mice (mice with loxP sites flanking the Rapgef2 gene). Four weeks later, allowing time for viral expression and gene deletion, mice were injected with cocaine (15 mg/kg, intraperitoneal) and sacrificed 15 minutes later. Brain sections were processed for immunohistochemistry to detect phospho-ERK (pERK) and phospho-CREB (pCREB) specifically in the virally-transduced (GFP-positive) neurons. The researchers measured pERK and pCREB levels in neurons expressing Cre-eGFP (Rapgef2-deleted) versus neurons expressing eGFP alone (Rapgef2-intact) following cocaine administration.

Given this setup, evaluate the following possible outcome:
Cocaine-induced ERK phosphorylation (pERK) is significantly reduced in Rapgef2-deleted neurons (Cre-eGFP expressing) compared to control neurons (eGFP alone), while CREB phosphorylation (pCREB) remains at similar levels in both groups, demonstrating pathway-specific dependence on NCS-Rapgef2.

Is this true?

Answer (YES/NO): YES